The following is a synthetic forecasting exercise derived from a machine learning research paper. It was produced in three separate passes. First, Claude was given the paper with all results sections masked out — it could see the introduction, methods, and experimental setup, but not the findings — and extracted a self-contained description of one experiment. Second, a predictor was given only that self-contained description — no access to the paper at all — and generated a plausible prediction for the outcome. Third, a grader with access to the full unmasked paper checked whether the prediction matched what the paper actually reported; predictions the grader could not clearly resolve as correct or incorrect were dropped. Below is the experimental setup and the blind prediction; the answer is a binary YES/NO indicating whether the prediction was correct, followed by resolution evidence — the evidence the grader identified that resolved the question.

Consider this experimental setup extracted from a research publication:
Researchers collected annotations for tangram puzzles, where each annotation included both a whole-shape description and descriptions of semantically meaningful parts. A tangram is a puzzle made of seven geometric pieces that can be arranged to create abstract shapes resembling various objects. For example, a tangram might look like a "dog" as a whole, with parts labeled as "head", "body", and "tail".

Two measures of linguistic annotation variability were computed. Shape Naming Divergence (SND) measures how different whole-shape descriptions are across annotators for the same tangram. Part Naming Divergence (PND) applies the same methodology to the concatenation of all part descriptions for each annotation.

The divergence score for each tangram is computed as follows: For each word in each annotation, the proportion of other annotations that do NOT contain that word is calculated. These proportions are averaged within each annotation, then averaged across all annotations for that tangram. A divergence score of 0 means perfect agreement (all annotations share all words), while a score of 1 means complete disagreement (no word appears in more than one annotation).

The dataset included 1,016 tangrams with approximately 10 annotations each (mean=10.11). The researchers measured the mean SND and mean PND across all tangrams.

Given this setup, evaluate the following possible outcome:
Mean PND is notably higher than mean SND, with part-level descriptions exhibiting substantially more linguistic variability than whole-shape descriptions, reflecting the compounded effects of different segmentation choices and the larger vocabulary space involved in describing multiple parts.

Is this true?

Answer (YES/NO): NO